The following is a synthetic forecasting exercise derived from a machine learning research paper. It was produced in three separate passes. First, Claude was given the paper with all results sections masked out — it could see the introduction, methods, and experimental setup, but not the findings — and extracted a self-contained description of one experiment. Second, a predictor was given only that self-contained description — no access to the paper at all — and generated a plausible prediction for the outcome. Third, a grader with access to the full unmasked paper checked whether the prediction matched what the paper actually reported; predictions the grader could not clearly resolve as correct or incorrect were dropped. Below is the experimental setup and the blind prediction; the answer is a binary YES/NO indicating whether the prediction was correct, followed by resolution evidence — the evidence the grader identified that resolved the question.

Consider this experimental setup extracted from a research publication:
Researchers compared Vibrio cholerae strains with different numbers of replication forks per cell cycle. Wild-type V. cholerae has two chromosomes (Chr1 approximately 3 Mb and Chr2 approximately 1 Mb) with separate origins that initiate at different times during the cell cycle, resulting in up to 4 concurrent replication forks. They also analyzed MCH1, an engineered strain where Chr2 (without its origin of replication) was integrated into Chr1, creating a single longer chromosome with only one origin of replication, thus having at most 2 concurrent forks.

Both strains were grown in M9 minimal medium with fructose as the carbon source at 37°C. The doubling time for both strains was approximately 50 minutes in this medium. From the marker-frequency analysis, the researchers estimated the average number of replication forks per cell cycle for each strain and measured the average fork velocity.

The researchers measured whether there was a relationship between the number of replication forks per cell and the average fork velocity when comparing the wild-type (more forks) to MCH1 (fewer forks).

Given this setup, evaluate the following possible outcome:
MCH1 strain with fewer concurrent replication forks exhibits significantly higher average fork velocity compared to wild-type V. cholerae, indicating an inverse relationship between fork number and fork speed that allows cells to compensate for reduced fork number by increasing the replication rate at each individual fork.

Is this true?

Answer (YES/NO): YES